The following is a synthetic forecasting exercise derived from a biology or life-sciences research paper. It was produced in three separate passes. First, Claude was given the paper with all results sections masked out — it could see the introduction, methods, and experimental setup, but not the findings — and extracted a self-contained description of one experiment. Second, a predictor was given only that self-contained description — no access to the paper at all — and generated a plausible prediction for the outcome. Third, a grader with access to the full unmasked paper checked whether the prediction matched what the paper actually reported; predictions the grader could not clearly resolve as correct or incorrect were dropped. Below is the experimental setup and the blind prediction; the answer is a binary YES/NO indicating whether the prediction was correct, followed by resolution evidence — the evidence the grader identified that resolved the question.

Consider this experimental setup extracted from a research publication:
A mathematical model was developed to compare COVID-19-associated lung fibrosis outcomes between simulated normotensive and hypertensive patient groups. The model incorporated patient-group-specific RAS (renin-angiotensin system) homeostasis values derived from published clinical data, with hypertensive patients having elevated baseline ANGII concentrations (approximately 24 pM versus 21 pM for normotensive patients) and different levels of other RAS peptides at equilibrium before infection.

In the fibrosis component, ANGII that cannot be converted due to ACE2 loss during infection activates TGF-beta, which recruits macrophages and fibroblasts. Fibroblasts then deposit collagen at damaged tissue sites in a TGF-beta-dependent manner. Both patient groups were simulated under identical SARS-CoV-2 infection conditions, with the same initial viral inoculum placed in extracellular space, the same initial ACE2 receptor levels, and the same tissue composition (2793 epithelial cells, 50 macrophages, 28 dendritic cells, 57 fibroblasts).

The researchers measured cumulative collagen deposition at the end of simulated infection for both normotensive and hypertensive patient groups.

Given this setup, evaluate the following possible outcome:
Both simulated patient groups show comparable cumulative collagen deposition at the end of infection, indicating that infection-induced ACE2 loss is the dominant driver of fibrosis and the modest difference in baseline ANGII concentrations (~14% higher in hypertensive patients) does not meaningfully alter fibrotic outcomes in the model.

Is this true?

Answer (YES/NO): NO